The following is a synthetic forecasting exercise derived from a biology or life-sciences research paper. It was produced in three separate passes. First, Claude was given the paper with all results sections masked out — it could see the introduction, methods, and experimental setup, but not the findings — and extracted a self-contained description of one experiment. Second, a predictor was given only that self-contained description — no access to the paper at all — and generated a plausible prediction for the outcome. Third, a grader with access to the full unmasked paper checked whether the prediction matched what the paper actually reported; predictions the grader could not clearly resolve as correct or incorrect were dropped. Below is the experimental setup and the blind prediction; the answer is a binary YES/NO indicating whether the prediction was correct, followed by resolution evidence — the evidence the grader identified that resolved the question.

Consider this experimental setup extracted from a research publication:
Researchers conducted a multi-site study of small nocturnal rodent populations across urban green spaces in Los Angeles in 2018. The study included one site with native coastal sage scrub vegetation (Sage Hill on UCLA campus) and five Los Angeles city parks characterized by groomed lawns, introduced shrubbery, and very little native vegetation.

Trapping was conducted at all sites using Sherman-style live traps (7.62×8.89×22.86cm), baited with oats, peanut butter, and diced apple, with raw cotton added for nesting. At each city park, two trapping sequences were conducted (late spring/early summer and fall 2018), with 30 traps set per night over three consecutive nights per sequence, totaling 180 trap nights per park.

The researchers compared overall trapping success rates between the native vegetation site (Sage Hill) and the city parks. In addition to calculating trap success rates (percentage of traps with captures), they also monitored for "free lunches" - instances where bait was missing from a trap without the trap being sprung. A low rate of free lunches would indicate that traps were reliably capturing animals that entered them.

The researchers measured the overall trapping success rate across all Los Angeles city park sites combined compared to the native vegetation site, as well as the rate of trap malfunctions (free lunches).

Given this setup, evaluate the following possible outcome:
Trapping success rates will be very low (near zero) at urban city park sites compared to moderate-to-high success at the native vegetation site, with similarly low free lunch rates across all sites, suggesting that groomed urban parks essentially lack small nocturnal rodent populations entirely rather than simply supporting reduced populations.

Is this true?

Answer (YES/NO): NO